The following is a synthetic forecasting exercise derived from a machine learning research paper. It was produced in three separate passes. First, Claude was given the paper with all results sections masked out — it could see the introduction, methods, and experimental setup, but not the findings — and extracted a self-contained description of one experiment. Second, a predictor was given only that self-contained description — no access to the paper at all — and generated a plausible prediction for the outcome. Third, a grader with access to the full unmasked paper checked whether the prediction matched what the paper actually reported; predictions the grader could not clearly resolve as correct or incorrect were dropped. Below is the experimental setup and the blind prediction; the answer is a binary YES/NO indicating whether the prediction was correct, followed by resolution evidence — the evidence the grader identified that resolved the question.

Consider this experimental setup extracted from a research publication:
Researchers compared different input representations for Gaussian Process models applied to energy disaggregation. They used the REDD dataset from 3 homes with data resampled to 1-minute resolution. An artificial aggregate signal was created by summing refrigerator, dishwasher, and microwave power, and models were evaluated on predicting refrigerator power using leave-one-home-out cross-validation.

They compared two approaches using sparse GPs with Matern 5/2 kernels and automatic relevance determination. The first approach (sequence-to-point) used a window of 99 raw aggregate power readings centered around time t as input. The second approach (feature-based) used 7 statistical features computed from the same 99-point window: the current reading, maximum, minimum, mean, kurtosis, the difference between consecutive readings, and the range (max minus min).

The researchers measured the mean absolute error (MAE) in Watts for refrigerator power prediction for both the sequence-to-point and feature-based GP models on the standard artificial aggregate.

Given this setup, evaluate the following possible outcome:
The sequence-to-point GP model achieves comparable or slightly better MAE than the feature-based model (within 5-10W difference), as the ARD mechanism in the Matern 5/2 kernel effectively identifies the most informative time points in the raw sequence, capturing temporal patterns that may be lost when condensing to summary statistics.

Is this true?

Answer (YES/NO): NO